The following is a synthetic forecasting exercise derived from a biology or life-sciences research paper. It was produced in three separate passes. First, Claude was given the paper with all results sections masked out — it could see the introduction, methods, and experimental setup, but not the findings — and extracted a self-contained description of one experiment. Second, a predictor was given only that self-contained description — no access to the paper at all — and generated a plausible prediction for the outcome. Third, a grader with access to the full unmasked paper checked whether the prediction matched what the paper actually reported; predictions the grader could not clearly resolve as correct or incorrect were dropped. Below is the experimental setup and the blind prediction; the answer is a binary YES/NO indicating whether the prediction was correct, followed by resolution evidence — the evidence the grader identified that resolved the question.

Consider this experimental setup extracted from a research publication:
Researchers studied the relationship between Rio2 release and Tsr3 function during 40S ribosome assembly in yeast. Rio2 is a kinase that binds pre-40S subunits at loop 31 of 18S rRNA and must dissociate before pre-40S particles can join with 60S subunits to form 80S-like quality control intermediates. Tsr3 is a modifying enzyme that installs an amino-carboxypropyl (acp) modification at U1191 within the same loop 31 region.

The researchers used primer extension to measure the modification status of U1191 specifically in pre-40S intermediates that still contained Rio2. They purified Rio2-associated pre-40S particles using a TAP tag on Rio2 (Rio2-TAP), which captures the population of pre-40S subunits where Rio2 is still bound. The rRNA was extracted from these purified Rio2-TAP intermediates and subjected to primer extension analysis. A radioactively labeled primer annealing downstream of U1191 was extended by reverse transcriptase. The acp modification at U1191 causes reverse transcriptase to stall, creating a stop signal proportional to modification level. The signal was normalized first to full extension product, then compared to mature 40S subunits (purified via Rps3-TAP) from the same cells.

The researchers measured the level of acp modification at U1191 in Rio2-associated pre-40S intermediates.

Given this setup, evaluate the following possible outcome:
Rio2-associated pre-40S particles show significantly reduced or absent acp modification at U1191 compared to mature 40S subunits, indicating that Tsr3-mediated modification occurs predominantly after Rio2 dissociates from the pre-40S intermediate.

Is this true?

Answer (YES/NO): YES